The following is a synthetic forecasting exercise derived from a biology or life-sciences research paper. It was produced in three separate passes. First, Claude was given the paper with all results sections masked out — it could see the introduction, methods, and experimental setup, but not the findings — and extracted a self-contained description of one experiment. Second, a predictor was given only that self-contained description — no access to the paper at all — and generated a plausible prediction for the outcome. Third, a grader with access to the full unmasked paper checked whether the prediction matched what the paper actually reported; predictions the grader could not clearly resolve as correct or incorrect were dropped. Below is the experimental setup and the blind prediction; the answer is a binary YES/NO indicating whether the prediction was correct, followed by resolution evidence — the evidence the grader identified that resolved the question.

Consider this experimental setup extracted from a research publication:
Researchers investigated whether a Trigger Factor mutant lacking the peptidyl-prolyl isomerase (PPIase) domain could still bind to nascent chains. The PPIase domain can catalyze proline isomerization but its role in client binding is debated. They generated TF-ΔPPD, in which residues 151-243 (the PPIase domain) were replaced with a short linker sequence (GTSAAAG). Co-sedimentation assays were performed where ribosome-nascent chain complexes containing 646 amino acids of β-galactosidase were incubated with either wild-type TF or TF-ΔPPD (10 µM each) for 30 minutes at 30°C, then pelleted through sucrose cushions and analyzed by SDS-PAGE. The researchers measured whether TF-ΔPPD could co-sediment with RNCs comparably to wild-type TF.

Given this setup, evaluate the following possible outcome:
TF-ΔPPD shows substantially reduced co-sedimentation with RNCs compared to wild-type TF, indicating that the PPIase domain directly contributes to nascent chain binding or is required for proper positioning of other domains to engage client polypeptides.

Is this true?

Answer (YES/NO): NO